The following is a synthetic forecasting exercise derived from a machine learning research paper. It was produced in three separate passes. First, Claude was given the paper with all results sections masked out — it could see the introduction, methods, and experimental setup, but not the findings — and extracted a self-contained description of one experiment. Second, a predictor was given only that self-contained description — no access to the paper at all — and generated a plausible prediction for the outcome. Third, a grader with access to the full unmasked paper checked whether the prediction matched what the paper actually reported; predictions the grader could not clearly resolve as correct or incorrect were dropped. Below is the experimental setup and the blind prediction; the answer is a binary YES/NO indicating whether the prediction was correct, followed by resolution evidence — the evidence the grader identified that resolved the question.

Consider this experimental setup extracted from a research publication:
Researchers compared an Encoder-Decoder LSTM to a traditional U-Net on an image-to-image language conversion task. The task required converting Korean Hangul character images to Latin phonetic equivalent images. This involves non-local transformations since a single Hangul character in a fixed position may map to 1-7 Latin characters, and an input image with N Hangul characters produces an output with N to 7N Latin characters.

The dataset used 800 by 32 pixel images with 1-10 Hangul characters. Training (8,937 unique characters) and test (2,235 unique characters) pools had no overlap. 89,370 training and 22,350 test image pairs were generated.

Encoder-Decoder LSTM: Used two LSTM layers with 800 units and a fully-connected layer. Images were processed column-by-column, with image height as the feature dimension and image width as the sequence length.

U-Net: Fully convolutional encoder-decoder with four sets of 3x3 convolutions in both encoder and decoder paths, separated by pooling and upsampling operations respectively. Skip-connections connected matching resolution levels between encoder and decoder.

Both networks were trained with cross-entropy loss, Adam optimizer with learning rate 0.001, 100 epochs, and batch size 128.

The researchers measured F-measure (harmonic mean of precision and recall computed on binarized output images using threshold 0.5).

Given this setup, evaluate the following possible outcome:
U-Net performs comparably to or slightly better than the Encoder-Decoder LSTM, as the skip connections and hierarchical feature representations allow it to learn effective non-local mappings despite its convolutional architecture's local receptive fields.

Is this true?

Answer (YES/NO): NO